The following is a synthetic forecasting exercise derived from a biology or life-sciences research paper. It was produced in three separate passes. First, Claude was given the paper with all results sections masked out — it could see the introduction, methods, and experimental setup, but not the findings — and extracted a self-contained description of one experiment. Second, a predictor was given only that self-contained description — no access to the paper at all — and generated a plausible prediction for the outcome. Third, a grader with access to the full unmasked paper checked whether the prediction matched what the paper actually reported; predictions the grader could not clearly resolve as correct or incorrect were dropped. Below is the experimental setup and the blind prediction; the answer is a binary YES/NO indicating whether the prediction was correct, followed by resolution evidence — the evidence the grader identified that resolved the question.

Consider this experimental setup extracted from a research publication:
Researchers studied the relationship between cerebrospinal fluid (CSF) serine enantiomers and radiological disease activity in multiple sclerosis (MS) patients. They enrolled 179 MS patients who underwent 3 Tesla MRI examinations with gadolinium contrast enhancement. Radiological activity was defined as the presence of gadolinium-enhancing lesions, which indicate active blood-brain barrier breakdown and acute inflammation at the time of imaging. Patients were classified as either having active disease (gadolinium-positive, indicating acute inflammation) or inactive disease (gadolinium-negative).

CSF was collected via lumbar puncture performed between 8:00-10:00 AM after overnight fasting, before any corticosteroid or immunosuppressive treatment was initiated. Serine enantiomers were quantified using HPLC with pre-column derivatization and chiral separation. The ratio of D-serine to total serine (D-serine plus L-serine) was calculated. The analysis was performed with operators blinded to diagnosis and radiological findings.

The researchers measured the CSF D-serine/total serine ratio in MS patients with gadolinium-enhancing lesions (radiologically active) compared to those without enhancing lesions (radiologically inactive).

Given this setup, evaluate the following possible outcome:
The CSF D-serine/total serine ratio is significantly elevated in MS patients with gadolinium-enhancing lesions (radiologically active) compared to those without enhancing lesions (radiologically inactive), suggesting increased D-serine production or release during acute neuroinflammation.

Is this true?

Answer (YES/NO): NO